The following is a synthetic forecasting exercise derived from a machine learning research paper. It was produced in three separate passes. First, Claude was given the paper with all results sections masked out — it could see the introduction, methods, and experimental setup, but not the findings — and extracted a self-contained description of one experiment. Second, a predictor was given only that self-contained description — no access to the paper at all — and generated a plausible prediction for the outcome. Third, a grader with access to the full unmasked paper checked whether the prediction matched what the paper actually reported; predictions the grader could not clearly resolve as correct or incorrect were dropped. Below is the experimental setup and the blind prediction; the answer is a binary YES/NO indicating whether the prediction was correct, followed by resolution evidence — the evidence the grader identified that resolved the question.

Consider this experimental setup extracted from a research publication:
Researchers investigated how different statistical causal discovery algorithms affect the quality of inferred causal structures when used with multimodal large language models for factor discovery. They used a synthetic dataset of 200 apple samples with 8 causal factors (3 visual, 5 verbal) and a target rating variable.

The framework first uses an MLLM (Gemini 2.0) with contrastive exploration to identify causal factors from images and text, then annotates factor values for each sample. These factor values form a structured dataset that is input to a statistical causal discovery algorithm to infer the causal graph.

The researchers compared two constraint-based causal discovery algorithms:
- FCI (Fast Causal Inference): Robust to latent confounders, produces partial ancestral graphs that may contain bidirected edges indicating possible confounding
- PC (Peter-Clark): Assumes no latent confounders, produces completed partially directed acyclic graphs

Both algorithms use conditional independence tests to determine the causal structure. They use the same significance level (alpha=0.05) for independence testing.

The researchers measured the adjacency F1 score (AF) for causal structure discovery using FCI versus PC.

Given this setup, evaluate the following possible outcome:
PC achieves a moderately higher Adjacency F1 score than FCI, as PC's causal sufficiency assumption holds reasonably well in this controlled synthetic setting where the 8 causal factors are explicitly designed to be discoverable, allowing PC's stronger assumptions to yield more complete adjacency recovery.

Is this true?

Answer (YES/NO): YES